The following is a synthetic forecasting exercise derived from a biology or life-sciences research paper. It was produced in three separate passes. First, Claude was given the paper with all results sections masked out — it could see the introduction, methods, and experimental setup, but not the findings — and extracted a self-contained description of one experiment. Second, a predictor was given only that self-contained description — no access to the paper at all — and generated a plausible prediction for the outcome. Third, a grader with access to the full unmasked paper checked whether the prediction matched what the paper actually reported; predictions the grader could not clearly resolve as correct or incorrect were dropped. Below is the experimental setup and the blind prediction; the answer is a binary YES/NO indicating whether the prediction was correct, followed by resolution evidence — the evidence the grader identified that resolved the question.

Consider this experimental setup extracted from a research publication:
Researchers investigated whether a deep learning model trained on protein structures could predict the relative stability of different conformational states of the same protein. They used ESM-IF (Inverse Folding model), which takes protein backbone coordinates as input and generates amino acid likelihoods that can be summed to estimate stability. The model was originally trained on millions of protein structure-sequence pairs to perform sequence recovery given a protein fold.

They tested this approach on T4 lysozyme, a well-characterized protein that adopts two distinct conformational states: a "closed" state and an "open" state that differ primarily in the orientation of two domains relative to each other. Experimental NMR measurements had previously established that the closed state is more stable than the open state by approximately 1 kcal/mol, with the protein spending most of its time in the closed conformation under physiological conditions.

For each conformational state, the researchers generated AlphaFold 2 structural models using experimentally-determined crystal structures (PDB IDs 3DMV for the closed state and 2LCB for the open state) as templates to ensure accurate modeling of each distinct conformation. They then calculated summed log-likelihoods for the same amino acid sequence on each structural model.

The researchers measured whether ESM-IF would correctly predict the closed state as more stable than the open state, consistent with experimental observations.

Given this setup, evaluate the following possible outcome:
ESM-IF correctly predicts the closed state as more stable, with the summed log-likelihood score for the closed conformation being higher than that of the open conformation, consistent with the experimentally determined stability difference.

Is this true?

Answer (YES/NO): YES